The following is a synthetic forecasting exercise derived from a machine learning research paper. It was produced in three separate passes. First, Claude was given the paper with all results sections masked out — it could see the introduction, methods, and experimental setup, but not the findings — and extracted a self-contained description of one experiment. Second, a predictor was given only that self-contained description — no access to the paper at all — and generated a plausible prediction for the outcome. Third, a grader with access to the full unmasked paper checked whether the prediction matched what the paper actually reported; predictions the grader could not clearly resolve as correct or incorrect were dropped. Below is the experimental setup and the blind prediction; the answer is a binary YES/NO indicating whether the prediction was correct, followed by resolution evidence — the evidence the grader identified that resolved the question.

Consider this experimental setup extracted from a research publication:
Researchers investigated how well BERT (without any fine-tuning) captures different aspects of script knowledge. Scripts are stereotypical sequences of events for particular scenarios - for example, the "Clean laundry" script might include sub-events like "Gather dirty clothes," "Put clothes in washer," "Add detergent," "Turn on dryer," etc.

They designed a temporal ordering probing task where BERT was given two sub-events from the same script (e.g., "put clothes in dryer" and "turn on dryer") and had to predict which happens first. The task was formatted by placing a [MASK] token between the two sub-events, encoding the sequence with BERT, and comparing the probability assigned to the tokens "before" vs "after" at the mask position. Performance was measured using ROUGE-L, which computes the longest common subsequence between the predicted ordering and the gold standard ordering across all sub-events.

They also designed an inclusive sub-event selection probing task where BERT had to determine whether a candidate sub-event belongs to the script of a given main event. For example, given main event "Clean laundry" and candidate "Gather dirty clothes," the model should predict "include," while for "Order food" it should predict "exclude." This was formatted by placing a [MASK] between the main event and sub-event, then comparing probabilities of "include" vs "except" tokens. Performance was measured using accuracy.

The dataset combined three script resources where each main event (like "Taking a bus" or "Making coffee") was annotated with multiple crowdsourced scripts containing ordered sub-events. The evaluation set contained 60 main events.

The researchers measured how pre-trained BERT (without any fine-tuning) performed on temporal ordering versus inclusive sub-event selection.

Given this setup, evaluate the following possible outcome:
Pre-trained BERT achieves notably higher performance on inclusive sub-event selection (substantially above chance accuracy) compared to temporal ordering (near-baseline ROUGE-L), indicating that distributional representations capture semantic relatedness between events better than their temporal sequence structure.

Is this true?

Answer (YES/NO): NO